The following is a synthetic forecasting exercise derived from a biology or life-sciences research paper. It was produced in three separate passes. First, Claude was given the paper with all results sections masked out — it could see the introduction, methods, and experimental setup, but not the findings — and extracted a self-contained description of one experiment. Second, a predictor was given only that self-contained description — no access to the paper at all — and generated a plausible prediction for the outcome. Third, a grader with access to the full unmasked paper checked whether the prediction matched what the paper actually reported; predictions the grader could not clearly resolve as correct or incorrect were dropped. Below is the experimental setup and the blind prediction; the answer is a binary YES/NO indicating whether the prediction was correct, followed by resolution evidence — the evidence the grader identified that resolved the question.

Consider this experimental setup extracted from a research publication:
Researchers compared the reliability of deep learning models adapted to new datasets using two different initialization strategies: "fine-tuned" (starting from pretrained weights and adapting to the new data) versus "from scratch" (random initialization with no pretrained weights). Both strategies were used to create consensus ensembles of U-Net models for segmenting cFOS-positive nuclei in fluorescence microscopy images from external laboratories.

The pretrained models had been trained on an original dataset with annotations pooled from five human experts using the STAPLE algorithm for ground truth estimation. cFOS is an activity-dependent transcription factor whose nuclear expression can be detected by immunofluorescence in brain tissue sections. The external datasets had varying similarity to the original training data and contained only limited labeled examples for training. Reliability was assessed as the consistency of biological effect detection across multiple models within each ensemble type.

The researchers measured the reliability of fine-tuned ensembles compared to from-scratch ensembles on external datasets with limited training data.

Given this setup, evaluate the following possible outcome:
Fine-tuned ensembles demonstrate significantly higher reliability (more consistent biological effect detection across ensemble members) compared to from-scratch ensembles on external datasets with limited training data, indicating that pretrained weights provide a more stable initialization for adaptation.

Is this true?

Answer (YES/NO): NO